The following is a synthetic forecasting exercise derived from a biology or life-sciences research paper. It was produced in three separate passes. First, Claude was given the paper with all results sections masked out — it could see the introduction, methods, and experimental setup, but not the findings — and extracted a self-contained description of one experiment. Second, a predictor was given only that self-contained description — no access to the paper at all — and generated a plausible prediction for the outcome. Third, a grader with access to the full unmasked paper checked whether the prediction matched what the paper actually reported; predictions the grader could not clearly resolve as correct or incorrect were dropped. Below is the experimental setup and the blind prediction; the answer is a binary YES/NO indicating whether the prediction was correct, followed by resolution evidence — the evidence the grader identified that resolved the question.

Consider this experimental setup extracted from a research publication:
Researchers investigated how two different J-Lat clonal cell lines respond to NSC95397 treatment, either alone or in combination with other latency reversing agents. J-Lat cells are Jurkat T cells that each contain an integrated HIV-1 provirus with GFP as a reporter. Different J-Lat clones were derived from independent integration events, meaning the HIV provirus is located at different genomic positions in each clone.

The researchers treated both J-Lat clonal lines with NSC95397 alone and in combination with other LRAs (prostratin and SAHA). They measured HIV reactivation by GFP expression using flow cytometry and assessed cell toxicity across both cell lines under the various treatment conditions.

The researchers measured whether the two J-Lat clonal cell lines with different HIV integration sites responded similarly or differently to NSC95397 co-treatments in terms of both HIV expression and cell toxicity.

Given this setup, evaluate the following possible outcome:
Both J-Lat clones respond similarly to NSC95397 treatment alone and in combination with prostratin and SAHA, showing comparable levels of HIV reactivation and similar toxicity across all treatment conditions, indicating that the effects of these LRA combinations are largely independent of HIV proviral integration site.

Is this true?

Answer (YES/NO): NO